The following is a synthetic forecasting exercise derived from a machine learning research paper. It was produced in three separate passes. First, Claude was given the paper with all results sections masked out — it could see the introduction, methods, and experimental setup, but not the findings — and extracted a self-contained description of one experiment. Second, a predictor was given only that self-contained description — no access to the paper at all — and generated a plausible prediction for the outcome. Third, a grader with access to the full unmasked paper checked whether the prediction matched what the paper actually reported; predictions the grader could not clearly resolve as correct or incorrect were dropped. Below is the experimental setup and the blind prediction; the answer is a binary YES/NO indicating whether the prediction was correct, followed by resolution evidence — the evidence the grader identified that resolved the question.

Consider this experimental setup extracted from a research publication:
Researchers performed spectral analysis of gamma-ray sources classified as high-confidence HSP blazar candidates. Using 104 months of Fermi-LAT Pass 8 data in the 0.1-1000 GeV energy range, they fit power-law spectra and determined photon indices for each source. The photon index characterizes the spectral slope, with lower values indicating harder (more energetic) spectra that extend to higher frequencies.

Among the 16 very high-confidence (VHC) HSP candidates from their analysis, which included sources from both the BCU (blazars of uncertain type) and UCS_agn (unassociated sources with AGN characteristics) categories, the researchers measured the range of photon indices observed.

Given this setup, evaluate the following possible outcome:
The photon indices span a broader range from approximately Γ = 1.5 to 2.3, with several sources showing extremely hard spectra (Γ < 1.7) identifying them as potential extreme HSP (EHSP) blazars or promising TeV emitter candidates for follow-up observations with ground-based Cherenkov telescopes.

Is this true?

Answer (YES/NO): NO